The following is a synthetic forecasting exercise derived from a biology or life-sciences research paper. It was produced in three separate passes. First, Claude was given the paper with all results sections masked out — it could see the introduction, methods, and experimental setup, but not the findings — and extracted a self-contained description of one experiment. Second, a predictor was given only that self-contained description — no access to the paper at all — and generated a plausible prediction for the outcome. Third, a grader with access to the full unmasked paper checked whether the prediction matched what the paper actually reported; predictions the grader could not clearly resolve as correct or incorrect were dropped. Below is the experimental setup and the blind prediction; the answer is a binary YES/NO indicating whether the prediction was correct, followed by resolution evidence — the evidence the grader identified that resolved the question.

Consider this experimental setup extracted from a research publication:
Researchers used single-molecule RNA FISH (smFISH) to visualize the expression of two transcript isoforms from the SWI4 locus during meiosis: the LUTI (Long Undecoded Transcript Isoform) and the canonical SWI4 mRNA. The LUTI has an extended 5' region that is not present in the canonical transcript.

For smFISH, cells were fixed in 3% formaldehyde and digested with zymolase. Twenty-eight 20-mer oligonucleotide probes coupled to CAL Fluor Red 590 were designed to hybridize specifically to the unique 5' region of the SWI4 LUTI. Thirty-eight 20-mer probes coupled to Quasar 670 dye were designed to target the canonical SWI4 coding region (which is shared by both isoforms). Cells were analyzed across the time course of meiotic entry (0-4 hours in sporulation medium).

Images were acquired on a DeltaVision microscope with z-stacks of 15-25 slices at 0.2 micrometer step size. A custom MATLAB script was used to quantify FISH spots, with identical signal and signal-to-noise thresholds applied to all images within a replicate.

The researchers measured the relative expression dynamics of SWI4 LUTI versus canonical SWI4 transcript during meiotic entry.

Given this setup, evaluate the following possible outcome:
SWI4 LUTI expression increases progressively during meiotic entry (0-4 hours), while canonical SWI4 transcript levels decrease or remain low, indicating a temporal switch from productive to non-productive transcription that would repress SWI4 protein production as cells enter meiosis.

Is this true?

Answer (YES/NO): YES